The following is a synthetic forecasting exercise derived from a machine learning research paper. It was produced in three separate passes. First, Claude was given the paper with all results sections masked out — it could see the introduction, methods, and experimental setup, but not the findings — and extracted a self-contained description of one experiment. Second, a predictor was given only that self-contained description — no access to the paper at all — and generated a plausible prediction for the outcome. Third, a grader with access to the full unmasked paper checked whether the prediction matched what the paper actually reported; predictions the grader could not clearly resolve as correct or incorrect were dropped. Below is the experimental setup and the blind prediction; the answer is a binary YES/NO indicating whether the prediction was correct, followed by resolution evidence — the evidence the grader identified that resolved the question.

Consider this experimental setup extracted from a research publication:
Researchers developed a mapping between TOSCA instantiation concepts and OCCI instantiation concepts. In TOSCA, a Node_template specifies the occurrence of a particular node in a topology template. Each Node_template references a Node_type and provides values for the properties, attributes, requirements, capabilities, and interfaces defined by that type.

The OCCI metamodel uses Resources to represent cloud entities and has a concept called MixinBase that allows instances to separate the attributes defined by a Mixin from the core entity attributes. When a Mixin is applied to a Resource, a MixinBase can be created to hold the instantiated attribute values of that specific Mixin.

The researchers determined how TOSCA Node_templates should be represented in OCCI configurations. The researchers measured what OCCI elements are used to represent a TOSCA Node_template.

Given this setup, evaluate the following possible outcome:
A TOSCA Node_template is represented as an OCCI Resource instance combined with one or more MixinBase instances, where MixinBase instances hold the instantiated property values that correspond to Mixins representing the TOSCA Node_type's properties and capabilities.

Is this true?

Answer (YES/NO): YES